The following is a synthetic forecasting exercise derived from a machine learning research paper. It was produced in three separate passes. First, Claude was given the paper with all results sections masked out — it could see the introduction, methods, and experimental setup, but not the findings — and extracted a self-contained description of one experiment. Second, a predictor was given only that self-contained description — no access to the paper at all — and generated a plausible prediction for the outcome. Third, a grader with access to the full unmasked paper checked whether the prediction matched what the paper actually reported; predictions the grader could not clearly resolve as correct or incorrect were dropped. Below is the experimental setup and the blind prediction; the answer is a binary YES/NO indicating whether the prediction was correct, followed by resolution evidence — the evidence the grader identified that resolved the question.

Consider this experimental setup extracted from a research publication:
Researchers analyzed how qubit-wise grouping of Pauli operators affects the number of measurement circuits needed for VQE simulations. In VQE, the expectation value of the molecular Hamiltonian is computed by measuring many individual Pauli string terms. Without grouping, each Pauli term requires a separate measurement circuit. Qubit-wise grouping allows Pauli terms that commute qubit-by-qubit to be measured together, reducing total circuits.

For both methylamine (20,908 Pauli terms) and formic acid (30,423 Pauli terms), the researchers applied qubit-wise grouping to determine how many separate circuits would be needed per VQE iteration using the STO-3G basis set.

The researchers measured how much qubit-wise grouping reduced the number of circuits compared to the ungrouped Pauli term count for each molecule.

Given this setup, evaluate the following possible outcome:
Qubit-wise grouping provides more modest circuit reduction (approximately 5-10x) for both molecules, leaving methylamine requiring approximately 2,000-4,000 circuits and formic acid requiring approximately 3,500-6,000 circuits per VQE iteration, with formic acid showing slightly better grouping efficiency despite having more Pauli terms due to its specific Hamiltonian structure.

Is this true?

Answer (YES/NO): NO